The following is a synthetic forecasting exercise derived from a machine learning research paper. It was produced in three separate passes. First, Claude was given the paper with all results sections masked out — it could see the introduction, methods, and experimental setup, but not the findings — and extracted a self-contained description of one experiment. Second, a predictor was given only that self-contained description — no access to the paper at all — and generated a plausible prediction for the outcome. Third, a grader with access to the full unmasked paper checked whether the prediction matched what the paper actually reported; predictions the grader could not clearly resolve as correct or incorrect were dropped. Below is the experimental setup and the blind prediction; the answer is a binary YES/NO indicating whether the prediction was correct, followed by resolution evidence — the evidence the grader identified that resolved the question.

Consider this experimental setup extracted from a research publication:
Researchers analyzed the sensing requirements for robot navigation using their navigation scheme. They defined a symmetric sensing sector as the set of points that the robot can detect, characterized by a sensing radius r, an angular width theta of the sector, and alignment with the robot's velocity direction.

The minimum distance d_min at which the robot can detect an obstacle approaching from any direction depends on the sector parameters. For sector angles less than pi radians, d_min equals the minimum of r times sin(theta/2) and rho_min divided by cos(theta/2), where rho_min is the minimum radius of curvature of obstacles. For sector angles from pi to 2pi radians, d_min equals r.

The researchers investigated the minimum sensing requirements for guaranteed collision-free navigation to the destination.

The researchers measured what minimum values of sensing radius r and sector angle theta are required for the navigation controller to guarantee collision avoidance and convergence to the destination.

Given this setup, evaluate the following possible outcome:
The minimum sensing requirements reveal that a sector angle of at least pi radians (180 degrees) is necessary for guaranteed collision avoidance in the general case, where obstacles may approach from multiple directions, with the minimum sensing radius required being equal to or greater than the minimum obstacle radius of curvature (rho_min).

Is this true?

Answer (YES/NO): NO